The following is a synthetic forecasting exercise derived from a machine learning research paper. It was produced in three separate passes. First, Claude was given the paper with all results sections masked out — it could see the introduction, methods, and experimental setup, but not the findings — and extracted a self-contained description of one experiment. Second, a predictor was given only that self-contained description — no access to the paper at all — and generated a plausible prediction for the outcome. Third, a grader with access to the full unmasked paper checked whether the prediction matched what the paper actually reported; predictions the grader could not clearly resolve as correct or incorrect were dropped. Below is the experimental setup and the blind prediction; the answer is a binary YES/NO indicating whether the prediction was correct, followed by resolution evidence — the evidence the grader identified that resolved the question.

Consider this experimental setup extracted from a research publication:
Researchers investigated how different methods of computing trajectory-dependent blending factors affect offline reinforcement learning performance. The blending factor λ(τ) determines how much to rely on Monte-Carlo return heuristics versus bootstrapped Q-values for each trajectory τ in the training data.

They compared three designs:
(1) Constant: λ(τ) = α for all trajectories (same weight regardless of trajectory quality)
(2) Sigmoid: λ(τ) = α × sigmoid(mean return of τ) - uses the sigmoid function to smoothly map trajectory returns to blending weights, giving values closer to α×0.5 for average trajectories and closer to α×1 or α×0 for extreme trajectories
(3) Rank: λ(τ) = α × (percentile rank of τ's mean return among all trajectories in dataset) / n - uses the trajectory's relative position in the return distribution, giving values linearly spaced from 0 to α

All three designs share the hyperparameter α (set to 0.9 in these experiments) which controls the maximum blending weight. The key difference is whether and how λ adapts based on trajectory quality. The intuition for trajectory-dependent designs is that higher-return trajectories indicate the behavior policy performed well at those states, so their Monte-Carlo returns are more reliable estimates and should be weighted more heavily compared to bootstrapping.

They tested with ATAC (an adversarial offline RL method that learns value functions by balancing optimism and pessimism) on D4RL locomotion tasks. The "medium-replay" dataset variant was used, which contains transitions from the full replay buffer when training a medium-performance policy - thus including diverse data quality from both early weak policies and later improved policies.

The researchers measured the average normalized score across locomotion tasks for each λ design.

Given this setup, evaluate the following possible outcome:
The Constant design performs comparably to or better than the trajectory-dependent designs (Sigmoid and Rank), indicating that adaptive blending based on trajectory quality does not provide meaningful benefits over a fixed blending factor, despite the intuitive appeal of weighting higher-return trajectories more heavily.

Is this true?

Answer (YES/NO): NO